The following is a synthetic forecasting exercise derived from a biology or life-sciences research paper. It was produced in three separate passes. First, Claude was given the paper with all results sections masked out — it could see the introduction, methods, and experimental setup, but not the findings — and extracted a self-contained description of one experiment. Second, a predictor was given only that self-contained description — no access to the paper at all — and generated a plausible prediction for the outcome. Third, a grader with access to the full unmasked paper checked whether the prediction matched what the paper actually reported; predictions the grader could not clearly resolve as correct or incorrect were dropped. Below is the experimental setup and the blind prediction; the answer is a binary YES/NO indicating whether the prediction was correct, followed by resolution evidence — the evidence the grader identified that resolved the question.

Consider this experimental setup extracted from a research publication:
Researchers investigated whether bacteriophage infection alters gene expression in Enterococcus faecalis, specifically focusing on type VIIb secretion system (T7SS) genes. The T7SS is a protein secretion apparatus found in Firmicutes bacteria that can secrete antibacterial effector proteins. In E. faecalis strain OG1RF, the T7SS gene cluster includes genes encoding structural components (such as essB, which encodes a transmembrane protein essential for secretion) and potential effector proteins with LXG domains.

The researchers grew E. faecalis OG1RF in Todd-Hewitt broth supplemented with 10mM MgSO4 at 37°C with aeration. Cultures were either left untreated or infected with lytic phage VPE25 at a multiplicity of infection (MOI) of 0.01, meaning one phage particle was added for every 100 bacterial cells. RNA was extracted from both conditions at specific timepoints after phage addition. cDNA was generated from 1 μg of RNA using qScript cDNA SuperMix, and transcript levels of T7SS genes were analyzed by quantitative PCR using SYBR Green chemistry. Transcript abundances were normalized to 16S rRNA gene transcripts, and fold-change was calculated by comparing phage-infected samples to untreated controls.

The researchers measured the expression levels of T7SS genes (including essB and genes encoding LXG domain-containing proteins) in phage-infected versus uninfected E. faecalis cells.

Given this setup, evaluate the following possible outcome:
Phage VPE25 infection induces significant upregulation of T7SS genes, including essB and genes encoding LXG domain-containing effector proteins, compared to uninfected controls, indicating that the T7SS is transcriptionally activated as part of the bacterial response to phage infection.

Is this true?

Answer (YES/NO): YES